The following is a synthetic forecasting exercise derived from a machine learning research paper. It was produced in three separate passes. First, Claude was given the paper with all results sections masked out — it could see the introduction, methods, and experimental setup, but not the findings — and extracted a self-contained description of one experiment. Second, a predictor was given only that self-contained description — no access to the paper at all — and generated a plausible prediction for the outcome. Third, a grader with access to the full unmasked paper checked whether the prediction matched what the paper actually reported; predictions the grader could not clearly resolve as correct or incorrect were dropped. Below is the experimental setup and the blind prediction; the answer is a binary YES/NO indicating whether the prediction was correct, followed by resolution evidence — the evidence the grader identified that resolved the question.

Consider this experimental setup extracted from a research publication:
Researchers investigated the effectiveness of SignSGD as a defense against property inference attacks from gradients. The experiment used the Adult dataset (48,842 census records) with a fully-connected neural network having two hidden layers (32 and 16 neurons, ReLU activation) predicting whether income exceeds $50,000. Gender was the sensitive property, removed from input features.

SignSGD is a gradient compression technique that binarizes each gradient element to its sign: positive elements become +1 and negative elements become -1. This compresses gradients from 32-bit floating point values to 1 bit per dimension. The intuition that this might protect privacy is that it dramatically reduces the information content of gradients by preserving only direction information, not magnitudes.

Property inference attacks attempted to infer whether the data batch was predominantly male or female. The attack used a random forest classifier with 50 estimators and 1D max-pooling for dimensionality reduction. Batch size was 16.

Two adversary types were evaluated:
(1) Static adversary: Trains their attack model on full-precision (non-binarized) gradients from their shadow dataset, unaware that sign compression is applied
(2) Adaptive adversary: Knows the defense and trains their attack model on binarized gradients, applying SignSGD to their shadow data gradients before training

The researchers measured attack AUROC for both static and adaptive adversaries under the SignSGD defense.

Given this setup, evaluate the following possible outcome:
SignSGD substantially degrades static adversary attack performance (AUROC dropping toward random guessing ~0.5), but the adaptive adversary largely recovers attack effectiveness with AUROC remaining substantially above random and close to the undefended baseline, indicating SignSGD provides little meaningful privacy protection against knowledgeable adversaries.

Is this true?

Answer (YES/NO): YES